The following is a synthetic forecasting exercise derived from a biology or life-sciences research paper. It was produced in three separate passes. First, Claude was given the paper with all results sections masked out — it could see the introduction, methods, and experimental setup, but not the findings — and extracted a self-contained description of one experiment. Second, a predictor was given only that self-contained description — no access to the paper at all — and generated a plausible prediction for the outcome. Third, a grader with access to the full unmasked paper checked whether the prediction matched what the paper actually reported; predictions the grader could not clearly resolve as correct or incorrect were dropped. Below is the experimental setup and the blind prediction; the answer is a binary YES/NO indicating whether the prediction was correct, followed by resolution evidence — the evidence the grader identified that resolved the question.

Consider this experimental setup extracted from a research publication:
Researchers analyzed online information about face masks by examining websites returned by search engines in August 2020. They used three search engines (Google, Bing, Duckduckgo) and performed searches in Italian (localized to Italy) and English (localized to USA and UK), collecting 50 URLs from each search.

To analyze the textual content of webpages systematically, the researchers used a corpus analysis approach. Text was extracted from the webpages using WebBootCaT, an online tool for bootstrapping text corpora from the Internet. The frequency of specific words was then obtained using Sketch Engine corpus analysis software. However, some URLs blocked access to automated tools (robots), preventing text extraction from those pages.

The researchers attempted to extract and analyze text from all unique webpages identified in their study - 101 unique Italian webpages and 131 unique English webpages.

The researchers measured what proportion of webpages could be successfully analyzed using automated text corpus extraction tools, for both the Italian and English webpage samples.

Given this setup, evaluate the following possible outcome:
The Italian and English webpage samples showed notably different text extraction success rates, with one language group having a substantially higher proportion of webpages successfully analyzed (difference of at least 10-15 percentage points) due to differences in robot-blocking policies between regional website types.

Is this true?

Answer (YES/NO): NO